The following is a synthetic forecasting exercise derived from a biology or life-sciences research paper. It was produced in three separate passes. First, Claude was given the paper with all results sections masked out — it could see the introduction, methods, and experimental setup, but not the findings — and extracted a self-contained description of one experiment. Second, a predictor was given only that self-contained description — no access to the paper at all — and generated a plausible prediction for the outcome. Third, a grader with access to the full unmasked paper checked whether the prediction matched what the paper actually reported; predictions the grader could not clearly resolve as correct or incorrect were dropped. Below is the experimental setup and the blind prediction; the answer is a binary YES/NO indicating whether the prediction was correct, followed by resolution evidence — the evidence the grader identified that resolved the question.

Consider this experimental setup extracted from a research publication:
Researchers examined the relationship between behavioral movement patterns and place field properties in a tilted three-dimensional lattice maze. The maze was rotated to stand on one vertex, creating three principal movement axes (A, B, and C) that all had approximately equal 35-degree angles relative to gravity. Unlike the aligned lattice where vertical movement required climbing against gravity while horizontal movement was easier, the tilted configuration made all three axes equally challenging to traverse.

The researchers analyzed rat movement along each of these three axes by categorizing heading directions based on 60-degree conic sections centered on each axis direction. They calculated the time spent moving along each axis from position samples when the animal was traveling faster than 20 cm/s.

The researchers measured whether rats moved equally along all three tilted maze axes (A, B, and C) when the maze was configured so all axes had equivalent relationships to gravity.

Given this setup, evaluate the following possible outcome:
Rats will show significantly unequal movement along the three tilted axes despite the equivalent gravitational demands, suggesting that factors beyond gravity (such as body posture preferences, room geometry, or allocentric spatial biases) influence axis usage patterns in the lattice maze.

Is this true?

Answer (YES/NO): NO